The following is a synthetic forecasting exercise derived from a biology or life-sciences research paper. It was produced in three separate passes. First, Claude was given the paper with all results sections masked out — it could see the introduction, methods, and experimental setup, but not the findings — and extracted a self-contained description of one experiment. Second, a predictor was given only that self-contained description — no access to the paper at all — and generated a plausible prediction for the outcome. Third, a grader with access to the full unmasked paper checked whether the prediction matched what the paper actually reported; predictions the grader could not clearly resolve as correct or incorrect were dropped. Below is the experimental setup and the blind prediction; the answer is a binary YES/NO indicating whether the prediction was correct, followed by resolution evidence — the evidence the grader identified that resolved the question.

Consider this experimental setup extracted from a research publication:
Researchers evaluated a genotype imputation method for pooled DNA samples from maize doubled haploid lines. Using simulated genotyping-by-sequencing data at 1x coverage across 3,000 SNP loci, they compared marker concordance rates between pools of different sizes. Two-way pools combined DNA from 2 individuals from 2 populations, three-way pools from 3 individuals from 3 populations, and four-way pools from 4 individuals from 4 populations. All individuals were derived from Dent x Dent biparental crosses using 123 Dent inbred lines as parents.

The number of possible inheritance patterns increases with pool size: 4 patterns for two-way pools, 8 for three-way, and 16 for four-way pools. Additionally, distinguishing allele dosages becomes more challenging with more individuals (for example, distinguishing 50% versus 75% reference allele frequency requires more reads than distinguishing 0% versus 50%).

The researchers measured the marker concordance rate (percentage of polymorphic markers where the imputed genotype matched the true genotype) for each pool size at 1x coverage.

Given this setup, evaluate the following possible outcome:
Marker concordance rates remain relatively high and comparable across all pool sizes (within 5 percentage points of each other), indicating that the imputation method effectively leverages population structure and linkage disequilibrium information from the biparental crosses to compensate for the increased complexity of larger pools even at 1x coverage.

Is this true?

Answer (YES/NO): NO